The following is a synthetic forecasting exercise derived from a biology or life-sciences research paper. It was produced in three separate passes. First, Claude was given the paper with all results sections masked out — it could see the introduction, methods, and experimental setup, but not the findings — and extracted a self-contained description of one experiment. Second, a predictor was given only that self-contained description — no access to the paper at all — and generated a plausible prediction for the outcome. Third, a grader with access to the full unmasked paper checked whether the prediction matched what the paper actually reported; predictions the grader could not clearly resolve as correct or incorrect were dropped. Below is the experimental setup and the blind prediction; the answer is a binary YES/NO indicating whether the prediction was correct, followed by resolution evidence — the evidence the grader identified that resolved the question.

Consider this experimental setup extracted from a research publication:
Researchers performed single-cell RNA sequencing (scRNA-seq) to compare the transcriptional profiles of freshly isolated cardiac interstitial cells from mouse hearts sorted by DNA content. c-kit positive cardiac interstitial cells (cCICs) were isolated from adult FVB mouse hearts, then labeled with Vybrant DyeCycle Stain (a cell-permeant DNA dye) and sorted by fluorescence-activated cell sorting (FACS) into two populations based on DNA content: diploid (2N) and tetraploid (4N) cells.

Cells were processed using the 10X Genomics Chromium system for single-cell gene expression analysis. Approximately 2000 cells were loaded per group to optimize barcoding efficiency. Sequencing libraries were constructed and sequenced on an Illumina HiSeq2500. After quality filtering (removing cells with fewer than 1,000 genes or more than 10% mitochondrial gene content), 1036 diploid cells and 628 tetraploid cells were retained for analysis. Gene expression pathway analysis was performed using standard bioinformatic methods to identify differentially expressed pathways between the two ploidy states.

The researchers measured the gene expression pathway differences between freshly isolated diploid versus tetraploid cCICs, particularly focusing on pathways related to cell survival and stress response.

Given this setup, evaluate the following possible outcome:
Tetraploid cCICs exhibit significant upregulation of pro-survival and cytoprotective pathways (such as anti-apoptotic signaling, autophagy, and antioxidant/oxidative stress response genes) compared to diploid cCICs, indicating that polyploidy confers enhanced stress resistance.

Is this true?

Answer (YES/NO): NO